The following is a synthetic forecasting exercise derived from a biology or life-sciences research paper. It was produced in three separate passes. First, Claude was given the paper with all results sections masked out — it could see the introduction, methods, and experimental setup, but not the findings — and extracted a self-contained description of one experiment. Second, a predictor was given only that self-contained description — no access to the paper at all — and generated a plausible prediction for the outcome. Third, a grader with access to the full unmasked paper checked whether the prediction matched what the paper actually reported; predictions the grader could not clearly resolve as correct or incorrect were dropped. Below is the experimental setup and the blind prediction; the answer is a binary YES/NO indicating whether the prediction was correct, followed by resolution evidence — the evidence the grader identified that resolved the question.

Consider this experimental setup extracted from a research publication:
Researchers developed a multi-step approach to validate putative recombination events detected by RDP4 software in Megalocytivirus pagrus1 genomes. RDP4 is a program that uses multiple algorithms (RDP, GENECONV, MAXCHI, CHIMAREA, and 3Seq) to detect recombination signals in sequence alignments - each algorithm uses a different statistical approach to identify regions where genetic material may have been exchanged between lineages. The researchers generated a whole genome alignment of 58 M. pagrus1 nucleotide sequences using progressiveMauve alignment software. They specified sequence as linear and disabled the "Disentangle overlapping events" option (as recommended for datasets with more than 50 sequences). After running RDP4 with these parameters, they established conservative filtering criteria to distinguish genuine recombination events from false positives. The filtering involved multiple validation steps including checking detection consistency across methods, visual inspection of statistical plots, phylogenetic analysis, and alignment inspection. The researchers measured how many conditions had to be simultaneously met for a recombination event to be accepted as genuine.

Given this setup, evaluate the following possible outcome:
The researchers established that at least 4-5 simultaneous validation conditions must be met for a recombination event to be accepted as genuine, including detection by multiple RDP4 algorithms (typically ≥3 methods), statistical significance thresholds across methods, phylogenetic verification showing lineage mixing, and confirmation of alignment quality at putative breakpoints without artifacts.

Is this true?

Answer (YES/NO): NO